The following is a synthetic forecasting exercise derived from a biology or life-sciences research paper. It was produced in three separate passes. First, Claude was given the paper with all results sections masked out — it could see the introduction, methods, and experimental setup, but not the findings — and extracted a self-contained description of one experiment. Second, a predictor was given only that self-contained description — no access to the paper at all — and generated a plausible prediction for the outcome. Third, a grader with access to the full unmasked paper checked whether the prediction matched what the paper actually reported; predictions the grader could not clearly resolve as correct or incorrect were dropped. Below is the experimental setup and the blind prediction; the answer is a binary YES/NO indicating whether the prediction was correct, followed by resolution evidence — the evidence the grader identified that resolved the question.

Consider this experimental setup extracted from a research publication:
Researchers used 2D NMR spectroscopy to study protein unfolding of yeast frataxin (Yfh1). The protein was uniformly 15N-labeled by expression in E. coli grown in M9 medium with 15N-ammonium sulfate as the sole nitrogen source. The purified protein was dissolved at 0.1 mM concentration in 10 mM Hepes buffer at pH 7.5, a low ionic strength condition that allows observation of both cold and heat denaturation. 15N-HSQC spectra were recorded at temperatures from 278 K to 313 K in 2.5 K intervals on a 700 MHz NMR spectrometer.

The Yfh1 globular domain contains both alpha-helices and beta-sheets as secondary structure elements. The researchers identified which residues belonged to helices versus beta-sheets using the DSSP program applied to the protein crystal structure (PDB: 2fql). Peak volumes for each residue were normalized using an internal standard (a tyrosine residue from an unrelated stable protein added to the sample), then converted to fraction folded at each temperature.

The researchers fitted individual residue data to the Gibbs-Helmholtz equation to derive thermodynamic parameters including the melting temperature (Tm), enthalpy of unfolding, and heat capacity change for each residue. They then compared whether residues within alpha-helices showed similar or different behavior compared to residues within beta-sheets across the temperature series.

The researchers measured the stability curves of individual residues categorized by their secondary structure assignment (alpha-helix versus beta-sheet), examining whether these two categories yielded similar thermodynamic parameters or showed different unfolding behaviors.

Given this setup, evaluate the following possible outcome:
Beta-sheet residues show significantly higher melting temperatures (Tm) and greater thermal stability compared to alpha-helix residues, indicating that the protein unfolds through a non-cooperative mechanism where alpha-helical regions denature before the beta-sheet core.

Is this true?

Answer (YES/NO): NO